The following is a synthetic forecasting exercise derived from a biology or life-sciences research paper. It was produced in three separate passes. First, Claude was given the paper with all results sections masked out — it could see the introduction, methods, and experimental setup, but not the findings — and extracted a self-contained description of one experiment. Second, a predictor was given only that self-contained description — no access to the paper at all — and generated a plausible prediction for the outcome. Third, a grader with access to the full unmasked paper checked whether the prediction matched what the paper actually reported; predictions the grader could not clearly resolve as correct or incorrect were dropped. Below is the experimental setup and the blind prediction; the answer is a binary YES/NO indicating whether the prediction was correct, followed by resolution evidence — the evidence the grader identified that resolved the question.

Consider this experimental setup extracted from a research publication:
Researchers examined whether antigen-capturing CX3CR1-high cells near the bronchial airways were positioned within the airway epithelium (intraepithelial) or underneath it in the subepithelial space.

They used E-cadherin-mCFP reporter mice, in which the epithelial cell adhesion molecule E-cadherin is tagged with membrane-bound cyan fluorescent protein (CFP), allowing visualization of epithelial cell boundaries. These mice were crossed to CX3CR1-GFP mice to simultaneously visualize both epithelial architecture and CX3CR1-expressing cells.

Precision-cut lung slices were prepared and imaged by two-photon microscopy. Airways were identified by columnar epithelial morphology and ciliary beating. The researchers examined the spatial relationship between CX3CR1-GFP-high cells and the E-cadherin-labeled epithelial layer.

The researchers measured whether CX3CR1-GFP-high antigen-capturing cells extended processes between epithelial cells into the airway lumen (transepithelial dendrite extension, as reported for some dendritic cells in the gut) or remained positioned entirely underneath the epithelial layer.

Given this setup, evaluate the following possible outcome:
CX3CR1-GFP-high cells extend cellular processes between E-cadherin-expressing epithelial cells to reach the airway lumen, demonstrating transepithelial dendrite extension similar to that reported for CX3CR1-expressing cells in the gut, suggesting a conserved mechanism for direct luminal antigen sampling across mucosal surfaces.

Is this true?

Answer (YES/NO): NO